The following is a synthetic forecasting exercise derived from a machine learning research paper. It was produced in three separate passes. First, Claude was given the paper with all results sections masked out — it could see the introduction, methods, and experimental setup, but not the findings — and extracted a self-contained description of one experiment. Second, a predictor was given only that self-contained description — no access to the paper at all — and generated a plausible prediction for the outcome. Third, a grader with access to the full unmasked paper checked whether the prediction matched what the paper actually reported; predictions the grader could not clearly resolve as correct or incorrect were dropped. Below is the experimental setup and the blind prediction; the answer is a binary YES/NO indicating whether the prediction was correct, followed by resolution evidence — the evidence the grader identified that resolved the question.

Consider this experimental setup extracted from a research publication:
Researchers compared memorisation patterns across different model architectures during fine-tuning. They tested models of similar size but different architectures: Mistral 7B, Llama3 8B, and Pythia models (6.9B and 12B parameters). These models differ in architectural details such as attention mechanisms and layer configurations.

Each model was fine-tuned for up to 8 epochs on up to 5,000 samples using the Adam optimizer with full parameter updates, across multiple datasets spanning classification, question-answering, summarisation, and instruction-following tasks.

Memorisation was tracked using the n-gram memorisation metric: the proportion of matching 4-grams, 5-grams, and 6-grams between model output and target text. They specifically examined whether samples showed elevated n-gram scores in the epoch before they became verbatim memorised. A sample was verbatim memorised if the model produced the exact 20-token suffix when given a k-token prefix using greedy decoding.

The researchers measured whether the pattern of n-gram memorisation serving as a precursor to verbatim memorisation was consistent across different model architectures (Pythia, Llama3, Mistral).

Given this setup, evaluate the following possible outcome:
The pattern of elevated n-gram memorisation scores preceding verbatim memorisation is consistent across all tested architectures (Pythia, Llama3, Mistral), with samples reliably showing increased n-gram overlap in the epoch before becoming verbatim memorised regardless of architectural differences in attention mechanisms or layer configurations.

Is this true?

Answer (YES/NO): YES